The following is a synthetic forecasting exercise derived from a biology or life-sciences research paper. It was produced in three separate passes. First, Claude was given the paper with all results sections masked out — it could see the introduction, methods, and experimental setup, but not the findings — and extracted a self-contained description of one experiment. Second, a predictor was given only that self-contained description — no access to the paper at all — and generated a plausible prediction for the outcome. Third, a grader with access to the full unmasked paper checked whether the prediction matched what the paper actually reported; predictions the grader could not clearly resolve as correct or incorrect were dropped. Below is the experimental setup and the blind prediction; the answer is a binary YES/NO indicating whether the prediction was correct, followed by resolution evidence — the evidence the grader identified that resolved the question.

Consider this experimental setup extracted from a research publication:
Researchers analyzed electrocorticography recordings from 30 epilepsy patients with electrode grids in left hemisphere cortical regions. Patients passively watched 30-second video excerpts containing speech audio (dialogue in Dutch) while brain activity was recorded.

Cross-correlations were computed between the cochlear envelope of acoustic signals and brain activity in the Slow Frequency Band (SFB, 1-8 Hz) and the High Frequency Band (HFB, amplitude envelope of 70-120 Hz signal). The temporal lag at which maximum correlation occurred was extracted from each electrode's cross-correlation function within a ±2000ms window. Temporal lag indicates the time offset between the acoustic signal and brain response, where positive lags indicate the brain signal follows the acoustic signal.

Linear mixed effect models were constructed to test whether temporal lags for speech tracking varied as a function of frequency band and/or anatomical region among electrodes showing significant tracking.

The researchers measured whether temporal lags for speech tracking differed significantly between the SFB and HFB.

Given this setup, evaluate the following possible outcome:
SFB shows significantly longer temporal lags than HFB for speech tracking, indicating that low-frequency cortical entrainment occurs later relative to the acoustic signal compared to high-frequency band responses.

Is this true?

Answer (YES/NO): NO